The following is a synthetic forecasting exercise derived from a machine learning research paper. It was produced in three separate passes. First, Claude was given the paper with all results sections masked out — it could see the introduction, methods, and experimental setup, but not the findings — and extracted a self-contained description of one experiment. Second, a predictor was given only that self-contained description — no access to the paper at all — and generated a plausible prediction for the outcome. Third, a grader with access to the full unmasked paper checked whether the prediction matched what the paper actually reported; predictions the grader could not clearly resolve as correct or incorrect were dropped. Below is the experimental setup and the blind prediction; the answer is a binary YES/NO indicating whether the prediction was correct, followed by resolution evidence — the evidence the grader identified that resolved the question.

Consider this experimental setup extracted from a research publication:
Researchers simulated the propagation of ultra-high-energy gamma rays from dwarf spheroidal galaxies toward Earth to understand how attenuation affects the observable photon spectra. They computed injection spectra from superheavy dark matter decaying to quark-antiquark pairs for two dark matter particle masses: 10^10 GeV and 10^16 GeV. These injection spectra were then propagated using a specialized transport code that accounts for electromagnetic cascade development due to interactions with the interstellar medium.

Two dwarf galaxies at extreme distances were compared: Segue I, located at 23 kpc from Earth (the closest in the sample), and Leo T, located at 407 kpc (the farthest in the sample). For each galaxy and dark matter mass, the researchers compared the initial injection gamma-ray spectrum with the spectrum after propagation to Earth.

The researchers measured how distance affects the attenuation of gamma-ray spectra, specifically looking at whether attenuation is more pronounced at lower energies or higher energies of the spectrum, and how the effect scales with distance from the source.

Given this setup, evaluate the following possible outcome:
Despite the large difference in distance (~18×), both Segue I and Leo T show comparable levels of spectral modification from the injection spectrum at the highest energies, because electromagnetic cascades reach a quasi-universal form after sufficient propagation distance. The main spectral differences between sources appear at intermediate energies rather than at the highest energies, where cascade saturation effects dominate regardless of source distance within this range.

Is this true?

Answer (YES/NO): NO